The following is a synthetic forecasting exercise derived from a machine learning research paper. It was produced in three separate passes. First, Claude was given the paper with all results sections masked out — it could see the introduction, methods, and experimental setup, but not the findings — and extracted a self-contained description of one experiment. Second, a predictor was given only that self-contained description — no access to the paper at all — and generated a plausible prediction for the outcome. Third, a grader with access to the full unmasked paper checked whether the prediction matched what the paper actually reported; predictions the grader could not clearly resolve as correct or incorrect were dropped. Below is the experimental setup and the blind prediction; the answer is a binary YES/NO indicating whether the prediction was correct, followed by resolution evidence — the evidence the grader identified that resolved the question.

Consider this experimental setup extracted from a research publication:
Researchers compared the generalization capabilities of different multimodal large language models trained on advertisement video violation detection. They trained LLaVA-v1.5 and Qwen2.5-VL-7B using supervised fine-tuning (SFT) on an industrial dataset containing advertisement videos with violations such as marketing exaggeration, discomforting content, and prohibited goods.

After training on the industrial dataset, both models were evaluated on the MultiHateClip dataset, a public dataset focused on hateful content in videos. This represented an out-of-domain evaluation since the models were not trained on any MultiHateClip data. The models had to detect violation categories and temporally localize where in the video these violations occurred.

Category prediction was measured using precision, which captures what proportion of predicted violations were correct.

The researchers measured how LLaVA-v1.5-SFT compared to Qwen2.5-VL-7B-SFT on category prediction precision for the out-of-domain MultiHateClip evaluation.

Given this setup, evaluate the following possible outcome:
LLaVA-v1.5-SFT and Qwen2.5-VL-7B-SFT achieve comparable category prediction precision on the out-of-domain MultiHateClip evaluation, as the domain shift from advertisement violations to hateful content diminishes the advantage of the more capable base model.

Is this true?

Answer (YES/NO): NO